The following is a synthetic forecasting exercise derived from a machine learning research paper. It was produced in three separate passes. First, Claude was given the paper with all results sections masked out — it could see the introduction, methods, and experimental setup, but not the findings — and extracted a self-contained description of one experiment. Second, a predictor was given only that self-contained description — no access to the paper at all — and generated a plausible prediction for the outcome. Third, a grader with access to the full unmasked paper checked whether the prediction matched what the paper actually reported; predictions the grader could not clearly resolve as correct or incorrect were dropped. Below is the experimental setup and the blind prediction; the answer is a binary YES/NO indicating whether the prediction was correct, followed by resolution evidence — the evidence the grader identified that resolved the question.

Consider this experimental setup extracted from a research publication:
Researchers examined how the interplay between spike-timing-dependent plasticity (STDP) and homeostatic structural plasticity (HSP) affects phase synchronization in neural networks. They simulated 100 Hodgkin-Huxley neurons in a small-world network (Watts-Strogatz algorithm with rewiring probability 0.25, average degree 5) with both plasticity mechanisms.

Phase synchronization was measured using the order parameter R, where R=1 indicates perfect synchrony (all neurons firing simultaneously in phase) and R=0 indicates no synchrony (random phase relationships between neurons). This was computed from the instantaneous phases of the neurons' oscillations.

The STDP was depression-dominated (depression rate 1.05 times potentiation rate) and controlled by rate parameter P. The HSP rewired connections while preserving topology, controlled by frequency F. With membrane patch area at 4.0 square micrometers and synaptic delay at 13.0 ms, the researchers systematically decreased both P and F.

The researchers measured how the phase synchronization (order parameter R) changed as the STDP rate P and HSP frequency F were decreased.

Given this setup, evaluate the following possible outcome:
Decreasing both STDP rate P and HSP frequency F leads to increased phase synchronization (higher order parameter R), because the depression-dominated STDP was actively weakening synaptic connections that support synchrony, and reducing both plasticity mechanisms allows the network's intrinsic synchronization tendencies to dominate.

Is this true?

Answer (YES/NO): NO